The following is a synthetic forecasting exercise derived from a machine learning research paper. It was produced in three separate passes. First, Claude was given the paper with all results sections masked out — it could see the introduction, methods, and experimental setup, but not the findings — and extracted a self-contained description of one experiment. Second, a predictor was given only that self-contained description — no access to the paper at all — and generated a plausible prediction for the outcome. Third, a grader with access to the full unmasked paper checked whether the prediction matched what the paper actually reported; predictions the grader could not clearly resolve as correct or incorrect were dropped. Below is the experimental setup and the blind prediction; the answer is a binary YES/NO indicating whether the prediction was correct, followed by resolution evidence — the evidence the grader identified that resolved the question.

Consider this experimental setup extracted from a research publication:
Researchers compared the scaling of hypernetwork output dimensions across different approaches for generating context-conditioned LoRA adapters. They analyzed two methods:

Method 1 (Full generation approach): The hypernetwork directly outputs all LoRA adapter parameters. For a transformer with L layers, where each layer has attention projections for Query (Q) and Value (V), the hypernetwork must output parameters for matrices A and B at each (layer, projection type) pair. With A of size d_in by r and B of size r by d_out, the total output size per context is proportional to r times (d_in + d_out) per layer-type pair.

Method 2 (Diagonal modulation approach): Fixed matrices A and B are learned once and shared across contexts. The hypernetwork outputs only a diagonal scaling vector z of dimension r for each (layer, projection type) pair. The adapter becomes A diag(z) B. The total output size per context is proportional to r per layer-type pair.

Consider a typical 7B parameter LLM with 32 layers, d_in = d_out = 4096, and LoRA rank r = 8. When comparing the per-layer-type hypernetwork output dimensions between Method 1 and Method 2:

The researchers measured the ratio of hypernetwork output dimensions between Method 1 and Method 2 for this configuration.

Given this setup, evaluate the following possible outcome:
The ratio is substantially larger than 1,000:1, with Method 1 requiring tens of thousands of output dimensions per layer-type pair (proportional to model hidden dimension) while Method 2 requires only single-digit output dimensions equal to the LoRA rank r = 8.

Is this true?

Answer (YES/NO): YES